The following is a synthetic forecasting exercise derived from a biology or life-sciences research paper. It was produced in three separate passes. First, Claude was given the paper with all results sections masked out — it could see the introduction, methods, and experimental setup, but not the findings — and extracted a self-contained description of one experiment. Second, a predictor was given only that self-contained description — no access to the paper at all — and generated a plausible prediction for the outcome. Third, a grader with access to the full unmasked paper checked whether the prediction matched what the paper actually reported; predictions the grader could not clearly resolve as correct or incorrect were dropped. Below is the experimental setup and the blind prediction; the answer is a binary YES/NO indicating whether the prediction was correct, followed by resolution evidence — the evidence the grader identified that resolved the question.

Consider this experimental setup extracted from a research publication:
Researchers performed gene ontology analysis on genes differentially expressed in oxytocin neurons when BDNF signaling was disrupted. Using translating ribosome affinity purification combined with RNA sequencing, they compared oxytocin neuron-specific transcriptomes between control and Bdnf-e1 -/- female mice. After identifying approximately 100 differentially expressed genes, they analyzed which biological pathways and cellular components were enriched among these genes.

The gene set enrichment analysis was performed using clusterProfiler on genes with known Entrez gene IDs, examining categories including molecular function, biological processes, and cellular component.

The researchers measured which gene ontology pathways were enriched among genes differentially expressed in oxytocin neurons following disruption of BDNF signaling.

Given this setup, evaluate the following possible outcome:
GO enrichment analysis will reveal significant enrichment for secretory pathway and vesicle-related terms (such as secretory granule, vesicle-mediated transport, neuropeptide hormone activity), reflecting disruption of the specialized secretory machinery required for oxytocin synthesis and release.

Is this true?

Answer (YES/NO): NO